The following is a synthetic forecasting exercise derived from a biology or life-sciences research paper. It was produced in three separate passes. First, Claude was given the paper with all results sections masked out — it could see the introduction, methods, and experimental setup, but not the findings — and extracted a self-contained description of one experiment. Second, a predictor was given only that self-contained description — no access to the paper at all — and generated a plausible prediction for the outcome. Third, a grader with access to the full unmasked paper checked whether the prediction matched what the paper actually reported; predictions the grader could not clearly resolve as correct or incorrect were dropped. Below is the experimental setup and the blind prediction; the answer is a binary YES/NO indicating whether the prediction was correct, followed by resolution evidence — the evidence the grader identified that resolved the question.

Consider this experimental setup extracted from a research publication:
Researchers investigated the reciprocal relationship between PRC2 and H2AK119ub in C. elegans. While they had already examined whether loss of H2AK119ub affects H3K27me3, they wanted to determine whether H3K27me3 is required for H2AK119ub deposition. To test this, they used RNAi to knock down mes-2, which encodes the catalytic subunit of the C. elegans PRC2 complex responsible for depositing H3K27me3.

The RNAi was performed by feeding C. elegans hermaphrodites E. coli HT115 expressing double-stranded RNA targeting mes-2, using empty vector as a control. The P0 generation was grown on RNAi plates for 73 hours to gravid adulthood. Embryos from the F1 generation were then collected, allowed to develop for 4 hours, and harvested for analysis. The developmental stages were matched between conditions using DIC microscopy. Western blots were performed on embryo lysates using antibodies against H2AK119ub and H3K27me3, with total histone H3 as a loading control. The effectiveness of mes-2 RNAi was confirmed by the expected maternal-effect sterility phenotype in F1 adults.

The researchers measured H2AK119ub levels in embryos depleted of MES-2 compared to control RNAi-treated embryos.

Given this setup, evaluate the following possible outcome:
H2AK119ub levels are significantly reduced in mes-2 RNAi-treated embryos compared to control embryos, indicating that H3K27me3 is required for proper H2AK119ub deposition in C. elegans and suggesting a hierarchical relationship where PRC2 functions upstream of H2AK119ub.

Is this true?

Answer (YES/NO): NO